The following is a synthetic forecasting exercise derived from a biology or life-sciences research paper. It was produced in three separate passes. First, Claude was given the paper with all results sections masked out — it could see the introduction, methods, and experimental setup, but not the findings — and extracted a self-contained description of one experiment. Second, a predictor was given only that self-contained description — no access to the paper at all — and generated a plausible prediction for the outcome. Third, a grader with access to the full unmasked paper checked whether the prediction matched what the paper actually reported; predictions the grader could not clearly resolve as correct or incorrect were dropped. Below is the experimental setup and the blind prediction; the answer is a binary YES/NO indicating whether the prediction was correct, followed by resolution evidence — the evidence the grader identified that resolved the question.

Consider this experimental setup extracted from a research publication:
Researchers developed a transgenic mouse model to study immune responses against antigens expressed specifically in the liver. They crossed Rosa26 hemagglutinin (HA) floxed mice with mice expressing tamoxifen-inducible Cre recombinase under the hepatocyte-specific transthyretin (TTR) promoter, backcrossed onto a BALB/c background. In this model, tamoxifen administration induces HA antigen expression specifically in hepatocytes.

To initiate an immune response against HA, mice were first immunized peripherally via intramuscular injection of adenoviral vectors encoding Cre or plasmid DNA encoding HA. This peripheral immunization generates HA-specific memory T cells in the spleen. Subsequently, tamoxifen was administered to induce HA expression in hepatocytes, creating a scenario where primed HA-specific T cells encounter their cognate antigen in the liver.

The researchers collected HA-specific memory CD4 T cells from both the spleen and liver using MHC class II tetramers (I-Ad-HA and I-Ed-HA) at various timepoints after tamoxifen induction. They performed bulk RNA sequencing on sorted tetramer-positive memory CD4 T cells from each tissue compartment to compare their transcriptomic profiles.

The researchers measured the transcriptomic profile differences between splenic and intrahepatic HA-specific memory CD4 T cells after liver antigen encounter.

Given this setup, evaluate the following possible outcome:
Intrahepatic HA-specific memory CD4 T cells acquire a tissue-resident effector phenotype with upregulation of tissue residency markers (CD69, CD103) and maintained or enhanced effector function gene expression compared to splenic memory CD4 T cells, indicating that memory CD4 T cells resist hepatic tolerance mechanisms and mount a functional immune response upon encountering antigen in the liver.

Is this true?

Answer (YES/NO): NO